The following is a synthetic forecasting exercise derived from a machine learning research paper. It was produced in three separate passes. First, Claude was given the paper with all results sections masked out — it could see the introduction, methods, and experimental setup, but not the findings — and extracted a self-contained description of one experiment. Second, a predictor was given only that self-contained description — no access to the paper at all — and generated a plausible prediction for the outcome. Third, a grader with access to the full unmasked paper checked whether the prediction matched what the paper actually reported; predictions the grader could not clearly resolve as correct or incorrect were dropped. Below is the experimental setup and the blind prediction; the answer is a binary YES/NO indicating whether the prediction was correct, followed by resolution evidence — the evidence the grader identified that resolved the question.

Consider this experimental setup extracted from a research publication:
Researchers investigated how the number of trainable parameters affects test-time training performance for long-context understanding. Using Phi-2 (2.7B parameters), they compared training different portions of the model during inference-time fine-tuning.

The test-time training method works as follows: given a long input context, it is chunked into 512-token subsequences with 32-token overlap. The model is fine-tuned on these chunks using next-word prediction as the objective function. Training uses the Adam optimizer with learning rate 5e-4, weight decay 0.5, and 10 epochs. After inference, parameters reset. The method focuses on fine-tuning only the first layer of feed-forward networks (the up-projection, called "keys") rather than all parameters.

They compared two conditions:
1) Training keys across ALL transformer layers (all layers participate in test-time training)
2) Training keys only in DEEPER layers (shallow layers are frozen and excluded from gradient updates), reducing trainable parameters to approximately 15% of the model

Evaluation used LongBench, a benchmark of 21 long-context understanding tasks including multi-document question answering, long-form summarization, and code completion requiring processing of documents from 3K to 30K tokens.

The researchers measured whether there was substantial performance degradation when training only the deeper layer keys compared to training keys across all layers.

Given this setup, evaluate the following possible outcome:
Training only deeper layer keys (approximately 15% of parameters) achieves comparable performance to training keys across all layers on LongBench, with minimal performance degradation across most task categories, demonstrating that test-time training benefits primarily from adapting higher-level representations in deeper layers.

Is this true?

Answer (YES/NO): YES